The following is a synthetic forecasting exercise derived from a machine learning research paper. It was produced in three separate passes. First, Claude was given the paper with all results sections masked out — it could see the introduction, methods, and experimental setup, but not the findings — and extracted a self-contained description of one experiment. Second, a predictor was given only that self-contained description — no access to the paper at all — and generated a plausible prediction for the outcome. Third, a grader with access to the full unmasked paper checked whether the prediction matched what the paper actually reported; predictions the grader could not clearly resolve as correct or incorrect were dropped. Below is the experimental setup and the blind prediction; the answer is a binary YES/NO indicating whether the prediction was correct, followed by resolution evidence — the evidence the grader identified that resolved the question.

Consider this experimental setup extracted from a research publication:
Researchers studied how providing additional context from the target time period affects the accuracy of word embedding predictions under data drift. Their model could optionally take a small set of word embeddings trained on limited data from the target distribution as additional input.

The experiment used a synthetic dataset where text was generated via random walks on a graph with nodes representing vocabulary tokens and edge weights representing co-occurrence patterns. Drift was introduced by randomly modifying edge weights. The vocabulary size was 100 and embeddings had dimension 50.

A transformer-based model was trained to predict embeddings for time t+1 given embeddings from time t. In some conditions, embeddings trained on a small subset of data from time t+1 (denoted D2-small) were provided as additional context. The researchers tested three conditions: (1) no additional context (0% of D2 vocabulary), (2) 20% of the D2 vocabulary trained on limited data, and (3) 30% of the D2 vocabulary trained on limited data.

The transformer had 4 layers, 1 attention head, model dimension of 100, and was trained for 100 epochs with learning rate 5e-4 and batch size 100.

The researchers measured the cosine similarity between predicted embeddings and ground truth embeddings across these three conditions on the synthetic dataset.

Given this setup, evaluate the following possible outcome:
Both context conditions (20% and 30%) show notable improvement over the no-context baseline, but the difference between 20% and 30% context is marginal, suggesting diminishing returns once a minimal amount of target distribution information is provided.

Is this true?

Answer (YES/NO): NO